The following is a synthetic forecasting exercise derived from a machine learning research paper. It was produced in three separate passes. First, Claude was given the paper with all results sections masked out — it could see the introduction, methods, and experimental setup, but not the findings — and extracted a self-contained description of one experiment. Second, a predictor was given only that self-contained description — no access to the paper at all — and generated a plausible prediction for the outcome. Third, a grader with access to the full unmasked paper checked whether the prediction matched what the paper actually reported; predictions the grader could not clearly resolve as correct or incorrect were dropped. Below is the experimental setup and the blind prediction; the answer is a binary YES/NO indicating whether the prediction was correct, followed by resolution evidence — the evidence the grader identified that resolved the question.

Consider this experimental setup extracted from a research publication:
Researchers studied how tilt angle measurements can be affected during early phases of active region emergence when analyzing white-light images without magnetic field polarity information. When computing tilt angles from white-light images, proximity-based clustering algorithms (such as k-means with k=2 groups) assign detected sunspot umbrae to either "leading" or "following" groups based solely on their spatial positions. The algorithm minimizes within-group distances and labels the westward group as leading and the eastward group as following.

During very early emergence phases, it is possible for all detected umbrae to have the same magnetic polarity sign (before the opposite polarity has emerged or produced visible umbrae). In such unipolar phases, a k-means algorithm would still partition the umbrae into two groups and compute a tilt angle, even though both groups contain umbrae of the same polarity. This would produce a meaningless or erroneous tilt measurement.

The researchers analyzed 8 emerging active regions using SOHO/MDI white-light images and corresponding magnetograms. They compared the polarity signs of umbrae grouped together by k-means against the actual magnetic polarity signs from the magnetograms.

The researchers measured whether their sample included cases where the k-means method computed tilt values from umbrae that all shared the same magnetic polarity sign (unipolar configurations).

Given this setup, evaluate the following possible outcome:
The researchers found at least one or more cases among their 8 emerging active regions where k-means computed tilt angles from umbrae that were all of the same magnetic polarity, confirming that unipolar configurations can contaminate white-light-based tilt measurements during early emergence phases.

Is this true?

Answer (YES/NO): YES